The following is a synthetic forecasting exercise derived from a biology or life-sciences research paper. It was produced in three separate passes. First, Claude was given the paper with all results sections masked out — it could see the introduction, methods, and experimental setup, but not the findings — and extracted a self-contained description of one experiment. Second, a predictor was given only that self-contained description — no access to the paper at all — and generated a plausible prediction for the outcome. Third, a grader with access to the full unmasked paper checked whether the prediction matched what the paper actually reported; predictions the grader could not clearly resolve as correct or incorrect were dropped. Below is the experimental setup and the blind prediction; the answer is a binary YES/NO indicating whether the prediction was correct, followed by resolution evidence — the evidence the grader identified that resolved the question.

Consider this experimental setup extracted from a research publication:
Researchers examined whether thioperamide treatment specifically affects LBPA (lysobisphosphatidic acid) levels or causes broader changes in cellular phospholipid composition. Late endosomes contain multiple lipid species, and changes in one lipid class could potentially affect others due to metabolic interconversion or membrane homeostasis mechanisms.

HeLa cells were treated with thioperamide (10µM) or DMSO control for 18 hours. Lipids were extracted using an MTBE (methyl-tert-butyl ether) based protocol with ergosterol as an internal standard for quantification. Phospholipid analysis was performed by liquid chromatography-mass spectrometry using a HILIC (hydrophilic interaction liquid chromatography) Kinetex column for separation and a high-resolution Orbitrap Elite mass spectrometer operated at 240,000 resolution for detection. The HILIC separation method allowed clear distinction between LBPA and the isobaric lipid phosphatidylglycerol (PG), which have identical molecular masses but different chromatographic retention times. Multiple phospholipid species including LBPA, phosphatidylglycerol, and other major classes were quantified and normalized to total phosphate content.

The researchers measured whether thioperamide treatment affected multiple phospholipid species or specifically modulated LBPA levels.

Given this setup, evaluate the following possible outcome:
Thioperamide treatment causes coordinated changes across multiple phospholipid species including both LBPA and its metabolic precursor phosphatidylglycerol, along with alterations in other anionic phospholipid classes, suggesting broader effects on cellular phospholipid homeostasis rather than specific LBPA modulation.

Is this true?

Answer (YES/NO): NO